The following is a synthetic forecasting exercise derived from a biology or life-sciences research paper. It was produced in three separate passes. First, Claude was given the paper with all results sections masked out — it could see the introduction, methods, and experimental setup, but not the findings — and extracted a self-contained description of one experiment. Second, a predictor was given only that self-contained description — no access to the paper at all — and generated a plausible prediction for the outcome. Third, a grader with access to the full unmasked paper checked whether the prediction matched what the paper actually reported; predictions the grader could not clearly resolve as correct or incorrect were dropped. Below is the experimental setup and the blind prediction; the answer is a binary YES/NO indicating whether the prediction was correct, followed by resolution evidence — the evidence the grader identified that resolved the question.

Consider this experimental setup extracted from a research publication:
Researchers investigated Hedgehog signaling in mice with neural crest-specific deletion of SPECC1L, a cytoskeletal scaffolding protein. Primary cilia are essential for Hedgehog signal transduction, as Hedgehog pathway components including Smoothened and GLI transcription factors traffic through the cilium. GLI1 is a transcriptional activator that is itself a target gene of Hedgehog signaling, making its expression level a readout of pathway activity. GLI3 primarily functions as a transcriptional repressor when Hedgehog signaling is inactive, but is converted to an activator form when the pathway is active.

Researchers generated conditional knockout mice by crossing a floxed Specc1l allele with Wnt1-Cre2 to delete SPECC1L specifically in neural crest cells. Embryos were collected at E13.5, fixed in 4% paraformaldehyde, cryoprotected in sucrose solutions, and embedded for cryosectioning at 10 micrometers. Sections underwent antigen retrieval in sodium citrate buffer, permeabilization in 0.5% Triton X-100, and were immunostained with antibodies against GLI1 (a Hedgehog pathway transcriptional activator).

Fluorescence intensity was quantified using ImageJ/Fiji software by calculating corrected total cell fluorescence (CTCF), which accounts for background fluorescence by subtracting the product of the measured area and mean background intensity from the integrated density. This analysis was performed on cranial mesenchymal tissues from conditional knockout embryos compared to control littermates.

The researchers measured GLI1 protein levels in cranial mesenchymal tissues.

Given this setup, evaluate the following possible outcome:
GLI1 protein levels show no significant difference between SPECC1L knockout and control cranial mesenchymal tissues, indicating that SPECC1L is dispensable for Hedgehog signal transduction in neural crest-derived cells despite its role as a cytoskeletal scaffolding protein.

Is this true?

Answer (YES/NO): NO